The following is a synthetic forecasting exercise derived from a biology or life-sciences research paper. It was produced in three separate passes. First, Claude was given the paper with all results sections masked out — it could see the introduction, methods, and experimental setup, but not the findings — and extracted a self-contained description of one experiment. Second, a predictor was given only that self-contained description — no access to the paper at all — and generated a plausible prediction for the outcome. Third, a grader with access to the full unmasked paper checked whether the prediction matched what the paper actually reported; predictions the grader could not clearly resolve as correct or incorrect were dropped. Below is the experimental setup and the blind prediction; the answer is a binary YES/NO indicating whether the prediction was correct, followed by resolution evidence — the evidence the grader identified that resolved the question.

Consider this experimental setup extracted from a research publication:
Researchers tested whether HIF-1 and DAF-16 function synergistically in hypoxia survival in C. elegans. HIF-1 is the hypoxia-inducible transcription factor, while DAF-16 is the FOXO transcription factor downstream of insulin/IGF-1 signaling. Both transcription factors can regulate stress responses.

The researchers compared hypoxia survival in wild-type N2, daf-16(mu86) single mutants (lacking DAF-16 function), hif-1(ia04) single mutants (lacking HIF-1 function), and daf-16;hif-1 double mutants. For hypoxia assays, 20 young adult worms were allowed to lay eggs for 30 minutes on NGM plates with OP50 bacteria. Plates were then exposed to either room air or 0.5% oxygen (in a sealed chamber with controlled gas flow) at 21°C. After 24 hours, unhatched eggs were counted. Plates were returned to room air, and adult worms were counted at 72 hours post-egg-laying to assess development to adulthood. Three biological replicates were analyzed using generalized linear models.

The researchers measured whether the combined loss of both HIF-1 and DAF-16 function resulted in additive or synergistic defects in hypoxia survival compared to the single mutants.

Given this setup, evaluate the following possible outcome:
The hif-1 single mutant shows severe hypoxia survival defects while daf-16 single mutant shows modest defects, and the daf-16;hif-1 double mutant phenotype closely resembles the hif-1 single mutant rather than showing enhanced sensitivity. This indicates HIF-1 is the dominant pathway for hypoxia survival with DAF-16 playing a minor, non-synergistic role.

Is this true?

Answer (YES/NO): NO